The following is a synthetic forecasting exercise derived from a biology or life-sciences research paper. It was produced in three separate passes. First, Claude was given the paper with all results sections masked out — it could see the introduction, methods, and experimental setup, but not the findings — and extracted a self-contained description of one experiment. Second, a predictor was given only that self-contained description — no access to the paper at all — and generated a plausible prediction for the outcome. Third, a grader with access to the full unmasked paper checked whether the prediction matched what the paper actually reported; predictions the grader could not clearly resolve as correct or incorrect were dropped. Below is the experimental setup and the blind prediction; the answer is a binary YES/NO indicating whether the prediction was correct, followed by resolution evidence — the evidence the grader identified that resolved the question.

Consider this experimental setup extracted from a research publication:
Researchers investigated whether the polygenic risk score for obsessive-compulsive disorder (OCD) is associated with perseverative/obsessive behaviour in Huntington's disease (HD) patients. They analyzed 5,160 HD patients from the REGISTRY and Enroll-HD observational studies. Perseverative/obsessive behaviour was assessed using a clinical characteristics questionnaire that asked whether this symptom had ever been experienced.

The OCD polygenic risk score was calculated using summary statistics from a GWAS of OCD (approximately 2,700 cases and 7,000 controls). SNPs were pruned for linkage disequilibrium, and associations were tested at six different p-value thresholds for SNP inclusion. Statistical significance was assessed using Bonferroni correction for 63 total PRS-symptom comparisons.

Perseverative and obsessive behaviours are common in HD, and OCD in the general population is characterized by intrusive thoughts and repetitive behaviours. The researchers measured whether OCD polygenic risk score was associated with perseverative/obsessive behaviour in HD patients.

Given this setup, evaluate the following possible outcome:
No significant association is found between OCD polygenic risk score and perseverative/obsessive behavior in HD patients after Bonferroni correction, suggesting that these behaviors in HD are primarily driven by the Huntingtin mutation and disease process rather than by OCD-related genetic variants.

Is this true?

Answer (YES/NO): NO